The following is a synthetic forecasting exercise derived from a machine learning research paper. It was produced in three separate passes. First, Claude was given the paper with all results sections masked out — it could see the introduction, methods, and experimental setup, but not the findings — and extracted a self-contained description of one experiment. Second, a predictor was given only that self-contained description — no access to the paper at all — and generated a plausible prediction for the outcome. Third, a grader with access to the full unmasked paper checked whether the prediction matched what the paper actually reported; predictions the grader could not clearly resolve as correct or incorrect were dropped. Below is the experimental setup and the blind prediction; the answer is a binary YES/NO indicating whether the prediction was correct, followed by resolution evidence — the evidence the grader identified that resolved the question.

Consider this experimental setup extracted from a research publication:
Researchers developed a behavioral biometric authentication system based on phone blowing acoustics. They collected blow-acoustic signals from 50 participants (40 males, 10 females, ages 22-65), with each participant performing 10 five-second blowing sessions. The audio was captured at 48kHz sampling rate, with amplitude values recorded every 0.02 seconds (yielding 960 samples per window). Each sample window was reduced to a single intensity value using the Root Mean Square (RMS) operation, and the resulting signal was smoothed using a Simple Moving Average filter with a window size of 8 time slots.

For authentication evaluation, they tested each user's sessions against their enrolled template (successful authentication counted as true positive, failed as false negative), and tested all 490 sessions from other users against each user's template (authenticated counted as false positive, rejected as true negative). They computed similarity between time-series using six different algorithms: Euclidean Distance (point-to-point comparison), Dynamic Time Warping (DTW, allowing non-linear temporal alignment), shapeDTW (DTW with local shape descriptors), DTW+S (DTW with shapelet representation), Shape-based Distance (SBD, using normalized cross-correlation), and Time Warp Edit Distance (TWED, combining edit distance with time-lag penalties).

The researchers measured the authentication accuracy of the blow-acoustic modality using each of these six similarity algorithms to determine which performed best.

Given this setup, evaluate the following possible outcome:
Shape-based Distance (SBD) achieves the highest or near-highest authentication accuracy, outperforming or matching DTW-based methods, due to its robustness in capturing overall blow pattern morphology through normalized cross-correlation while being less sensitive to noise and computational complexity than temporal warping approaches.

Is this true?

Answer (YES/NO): NO